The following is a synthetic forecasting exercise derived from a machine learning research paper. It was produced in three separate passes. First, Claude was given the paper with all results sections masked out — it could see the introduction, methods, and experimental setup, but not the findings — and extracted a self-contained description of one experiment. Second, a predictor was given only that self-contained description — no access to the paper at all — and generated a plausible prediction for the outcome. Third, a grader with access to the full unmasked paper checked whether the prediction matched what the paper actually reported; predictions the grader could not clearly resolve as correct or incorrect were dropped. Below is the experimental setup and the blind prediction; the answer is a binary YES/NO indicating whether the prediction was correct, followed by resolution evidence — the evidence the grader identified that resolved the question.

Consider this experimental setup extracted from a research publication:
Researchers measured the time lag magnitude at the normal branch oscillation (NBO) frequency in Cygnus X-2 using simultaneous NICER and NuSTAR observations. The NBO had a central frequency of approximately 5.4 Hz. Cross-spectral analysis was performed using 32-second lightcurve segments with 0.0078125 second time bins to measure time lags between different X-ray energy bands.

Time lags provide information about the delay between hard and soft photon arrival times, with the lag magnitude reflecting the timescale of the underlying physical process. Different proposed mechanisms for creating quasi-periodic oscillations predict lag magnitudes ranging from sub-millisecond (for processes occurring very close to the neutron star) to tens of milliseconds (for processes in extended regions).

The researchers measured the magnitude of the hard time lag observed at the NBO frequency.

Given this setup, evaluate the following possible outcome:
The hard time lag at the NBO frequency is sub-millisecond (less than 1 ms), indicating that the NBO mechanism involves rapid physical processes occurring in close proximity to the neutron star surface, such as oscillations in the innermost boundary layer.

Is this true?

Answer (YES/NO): NO